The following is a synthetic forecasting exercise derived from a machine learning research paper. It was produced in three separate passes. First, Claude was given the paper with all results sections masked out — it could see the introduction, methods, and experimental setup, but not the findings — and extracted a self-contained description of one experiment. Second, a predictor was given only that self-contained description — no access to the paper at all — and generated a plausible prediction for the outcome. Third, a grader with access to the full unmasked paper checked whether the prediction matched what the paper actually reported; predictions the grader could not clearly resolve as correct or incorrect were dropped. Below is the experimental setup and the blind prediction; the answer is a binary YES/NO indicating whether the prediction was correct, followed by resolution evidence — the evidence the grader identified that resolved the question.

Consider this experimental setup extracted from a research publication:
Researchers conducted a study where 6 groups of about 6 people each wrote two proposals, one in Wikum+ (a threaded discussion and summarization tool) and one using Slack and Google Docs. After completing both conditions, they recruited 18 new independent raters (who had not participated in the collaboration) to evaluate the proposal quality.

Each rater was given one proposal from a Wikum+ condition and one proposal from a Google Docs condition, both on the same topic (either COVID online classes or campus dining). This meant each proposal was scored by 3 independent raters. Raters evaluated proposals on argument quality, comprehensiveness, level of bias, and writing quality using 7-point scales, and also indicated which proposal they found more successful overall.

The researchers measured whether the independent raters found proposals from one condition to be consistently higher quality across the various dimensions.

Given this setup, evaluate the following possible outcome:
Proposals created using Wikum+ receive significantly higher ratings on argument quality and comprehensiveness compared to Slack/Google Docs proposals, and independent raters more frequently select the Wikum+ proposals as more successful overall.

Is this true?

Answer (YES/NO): NO